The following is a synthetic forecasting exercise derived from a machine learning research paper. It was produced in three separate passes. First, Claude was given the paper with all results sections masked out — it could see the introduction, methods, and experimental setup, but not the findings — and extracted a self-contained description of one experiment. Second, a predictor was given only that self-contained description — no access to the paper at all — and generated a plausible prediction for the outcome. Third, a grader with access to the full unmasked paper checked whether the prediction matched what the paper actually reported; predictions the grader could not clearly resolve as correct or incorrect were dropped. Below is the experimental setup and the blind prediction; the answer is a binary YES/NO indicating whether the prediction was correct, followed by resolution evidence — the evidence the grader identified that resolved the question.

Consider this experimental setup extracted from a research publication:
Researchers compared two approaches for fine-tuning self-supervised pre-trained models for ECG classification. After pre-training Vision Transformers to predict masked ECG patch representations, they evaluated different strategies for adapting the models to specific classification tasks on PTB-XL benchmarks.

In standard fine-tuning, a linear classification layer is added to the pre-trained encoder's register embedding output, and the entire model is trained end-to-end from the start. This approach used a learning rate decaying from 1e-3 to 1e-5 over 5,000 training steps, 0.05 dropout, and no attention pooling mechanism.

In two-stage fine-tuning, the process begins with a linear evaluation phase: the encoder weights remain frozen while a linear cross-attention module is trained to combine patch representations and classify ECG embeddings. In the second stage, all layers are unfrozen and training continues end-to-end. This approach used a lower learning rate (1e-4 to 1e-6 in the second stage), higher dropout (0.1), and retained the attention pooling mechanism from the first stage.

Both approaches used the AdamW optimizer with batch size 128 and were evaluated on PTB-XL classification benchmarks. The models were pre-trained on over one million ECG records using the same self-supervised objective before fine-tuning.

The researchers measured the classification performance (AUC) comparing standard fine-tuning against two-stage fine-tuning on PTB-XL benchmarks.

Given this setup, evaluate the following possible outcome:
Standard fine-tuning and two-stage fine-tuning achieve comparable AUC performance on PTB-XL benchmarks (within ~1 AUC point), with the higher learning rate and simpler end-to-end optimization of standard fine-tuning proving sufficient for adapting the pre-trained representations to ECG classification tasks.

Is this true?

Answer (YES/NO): NO